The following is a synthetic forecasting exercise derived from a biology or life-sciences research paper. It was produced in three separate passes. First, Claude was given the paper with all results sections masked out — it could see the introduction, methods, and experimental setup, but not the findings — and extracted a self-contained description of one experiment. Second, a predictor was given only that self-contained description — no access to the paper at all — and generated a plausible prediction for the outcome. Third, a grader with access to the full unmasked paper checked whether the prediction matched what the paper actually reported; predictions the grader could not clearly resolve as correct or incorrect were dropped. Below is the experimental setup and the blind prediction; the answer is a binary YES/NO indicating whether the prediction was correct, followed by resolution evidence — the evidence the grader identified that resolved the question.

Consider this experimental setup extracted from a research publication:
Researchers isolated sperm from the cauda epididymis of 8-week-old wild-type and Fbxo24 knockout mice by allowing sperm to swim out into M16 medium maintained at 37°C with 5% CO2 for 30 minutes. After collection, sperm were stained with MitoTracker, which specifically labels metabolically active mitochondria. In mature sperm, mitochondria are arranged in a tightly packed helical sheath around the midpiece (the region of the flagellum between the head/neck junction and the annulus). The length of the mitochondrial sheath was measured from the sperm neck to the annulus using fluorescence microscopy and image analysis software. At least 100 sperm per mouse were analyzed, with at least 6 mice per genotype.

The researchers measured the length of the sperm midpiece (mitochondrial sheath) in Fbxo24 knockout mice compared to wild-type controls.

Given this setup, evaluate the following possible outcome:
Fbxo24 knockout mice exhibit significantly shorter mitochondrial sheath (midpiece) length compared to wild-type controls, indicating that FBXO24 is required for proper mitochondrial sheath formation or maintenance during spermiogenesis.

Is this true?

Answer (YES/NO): YES